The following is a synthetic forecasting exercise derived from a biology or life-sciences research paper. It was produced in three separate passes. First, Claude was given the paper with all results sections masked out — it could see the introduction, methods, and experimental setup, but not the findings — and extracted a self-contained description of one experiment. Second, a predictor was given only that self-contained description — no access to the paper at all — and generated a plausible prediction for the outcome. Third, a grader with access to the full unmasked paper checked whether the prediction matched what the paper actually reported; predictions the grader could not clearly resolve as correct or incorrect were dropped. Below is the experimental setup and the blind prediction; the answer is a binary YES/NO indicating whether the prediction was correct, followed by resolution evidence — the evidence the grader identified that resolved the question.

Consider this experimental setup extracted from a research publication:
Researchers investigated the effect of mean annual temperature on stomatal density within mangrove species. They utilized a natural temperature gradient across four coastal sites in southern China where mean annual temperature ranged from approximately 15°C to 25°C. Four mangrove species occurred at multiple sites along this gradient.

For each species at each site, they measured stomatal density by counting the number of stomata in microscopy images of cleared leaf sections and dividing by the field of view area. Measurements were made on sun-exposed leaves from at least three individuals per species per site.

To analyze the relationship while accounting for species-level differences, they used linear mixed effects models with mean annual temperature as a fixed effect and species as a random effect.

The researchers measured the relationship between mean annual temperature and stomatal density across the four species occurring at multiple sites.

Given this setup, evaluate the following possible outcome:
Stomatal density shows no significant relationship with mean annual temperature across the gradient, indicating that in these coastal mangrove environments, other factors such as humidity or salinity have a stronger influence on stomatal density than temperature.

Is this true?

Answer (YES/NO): NO